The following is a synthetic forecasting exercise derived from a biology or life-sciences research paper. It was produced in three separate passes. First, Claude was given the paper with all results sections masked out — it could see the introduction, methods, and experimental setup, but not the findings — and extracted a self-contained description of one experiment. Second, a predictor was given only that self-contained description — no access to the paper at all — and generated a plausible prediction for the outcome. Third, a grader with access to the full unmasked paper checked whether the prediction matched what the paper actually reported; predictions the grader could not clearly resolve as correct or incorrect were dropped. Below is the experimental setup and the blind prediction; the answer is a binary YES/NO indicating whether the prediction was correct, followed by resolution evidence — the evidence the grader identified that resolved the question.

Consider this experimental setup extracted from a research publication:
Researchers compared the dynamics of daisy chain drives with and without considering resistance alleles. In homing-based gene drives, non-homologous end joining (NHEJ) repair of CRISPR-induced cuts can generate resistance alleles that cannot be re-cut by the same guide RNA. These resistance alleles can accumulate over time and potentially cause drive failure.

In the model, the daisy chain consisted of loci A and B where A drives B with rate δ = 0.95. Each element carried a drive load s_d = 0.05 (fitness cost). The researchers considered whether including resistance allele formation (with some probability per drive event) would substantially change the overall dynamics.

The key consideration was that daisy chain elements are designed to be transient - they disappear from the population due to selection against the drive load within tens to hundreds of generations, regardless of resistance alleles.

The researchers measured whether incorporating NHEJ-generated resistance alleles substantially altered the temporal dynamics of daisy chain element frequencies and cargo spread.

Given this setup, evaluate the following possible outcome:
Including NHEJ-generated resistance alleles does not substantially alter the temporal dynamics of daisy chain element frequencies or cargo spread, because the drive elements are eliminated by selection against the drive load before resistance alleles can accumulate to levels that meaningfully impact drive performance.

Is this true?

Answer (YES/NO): YES